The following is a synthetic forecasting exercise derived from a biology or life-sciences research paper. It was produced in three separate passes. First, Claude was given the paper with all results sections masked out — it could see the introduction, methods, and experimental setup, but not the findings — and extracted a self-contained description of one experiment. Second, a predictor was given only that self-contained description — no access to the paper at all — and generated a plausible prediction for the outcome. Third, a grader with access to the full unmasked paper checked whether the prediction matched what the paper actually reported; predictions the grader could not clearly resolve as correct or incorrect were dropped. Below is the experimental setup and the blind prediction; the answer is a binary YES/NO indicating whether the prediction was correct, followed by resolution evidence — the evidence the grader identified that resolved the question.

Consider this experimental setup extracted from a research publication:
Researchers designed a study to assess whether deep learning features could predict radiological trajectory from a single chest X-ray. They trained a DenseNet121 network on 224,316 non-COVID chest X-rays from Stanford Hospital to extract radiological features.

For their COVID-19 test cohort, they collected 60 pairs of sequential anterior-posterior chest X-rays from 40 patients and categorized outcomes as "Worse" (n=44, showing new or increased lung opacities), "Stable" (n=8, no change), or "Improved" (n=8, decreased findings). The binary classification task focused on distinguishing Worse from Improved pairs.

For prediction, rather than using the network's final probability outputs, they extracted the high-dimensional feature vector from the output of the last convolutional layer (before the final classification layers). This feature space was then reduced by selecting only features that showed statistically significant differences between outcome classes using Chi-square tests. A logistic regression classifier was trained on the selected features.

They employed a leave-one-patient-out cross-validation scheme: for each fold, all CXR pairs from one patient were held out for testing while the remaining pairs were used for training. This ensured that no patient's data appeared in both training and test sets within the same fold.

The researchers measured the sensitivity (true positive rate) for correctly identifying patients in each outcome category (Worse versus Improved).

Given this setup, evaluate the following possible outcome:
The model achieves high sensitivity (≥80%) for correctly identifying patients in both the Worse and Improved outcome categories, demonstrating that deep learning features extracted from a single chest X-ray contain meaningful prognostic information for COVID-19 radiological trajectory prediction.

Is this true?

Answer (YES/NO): NO